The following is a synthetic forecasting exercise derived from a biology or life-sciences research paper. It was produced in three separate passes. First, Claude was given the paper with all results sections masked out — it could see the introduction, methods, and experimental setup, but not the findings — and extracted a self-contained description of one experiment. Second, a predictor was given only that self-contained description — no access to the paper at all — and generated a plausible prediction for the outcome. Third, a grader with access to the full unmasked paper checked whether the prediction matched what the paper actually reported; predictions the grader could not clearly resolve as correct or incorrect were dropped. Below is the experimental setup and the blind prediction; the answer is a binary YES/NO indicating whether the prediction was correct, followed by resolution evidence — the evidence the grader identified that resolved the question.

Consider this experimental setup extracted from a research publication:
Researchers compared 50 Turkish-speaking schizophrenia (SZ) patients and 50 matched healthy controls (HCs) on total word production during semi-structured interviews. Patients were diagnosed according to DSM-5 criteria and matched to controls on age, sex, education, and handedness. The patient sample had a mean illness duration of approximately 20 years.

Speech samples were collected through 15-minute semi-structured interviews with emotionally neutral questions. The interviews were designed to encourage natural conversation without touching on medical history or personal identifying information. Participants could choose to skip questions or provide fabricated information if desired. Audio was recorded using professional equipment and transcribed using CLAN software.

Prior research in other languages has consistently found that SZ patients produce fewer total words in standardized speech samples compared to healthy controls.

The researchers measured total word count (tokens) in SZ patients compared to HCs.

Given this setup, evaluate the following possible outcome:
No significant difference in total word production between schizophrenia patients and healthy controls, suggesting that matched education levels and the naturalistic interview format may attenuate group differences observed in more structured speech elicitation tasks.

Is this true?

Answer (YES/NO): NO